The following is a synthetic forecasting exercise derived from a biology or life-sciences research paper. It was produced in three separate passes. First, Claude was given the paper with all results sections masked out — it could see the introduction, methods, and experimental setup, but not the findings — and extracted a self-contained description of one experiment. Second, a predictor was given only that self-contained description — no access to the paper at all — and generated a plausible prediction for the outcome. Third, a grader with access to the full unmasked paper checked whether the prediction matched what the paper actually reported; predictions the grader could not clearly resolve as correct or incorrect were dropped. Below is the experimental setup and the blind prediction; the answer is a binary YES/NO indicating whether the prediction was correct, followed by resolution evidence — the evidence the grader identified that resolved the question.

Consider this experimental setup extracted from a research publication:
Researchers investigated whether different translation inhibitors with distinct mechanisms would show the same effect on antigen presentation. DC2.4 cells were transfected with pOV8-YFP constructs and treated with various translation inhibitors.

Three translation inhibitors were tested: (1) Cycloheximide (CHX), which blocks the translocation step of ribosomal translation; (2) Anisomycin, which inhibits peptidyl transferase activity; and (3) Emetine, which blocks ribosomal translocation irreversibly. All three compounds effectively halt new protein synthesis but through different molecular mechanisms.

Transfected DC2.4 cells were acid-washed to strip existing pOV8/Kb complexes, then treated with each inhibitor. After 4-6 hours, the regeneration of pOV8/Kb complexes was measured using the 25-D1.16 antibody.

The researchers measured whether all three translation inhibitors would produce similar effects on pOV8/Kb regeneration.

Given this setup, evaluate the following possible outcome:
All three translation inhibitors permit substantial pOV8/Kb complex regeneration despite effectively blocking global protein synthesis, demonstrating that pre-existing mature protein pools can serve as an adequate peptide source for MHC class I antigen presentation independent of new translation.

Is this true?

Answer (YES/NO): NO